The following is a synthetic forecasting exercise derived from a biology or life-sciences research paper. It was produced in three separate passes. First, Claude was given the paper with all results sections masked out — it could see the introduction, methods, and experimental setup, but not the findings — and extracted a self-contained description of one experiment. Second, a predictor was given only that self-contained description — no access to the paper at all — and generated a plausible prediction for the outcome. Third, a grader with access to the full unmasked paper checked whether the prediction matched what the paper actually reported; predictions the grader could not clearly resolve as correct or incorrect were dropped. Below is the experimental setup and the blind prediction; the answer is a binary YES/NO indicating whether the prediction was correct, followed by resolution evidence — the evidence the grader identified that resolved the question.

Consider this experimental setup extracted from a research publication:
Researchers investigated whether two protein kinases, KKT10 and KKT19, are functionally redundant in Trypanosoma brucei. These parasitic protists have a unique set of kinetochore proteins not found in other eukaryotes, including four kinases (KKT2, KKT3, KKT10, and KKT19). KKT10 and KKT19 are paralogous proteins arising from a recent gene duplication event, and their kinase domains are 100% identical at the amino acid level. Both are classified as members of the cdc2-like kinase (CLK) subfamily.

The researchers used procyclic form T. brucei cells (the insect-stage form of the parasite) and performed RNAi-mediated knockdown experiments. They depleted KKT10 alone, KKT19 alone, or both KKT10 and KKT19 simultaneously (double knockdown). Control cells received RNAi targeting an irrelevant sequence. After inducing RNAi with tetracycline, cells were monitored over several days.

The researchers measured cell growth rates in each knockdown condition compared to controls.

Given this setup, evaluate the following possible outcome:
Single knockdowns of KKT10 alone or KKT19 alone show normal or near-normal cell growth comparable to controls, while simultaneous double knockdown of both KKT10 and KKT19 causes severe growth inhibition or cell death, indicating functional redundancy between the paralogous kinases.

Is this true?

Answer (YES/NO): YES